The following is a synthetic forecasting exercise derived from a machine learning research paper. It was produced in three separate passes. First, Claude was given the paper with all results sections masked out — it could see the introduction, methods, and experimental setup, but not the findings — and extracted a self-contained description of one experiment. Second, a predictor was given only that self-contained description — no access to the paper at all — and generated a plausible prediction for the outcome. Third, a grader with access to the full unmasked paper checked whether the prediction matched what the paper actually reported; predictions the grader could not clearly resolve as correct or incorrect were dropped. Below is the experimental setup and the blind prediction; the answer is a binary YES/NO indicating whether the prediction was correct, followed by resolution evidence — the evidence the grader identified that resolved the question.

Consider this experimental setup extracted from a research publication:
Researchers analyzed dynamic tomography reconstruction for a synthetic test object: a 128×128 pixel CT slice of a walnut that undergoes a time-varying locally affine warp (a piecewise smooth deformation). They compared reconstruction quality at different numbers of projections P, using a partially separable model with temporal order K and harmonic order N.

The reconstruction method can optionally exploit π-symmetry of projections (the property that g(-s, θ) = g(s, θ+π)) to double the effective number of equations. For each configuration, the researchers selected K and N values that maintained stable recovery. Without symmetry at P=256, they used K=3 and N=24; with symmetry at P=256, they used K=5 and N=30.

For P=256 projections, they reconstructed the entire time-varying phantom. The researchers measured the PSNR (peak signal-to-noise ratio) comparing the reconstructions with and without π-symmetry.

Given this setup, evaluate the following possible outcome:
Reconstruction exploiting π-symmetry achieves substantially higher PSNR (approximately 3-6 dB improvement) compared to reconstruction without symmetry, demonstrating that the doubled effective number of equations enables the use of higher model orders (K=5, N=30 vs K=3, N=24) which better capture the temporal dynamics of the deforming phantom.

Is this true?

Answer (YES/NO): YES